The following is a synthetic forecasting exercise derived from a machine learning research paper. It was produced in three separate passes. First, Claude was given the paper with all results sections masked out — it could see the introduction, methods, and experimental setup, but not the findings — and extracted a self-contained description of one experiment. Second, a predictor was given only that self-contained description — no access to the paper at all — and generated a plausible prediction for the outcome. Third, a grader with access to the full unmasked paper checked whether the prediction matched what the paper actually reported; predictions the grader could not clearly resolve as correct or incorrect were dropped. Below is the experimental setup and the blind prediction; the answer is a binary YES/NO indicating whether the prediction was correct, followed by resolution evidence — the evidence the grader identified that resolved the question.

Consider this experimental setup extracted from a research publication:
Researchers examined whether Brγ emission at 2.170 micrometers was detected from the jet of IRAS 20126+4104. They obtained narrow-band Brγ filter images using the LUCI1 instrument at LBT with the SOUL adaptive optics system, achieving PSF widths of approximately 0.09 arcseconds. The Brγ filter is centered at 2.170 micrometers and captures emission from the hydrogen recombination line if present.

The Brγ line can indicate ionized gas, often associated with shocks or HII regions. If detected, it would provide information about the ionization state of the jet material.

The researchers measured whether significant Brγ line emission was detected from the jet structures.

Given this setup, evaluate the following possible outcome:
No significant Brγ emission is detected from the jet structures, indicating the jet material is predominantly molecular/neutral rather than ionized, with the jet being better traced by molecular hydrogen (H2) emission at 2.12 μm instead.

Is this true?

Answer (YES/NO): YES